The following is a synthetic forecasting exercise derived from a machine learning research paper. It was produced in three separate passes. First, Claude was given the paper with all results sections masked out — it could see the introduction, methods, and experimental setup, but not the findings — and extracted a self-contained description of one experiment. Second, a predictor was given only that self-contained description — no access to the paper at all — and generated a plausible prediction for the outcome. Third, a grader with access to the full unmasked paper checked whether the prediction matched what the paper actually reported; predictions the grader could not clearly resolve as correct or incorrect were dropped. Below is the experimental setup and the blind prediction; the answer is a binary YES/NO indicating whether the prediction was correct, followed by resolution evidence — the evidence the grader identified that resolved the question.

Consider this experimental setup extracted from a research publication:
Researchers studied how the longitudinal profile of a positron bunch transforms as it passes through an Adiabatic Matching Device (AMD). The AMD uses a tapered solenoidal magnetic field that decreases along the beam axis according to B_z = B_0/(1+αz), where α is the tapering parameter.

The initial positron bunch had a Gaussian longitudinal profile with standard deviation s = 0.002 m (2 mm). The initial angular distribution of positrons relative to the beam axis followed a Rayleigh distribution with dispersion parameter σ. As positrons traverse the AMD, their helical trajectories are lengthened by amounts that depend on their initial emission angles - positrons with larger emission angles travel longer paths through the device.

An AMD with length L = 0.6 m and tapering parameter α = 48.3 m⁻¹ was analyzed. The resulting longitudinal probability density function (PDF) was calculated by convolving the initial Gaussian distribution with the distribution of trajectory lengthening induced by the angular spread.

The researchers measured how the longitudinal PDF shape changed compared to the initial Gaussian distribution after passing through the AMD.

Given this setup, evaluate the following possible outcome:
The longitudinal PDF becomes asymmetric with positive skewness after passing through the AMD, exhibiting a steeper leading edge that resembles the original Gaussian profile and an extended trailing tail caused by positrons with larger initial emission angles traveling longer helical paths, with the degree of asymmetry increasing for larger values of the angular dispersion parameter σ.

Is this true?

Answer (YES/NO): YES